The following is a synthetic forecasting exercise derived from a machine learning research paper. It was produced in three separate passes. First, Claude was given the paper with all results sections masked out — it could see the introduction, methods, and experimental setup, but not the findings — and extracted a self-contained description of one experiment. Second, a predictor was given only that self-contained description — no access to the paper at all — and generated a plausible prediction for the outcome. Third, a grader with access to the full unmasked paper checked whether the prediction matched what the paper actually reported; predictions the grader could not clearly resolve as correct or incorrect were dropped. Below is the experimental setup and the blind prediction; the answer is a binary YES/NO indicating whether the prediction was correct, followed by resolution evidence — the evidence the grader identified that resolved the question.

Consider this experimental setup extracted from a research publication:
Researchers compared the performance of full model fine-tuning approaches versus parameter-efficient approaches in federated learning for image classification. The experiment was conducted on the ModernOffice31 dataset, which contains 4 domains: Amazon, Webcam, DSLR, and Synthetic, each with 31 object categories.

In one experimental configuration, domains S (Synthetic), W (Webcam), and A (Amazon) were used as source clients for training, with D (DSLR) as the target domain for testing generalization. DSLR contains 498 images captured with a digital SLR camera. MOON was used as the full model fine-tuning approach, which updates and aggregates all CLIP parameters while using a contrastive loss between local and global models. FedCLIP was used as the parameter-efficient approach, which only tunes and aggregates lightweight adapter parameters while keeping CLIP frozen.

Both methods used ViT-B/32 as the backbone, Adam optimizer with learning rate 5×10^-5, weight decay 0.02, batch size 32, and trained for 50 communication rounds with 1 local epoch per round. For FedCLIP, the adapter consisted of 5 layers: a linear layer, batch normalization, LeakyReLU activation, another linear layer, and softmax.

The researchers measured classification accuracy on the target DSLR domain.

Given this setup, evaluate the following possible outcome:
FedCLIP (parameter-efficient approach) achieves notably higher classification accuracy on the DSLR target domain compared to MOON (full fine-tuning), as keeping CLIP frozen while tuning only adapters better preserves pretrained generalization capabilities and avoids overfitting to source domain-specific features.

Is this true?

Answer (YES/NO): YES